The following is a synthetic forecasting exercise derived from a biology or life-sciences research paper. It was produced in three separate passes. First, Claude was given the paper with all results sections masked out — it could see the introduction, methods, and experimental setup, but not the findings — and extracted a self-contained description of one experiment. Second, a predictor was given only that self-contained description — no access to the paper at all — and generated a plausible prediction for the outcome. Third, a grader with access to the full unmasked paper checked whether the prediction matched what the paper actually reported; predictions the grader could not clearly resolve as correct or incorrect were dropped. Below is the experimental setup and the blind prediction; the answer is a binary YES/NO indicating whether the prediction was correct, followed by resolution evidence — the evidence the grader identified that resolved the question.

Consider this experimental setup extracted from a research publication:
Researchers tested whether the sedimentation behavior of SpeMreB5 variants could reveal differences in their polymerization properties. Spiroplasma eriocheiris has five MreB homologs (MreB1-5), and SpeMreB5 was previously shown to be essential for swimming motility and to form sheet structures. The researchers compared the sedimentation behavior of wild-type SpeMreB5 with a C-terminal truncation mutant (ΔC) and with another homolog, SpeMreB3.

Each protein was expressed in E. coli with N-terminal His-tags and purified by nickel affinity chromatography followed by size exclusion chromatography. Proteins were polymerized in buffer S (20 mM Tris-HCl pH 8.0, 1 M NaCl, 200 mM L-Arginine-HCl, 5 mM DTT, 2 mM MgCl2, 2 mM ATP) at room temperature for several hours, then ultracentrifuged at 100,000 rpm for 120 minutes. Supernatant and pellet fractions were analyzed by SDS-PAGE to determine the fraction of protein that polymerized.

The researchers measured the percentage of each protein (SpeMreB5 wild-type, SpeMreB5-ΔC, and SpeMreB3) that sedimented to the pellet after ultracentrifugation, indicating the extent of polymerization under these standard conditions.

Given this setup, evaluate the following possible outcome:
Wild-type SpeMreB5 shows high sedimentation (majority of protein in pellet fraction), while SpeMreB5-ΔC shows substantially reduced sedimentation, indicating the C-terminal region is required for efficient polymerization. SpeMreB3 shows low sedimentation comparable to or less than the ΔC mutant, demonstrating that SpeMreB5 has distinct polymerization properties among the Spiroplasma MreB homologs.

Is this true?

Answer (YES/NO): NO